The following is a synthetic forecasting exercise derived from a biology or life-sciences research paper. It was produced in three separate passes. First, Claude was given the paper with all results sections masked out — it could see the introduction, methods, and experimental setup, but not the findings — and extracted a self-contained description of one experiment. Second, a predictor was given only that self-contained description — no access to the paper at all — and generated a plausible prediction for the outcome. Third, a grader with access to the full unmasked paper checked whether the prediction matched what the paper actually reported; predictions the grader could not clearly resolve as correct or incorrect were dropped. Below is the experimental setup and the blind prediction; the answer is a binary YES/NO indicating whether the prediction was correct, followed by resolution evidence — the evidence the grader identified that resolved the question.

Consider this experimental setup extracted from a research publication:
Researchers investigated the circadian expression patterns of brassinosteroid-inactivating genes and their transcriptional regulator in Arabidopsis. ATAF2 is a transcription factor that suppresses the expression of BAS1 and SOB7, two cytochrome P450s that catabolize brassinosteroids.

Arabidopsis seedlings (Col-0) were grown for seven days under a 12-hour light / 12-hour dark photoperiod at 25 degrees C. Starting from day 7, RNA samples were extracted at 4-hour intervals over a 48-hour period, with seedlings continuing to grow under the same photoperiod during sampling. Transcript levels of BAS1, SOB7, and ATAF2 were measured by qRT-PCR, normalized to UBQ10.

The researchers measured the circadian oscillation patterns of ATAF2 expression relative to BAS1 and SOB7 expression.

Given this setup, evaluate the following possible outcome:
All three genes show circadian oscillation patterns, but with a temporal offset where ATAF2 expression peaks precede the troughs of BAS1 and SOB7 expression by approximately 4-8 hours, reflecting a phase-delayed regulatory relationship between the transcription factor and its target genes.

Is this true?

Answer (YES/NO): NO